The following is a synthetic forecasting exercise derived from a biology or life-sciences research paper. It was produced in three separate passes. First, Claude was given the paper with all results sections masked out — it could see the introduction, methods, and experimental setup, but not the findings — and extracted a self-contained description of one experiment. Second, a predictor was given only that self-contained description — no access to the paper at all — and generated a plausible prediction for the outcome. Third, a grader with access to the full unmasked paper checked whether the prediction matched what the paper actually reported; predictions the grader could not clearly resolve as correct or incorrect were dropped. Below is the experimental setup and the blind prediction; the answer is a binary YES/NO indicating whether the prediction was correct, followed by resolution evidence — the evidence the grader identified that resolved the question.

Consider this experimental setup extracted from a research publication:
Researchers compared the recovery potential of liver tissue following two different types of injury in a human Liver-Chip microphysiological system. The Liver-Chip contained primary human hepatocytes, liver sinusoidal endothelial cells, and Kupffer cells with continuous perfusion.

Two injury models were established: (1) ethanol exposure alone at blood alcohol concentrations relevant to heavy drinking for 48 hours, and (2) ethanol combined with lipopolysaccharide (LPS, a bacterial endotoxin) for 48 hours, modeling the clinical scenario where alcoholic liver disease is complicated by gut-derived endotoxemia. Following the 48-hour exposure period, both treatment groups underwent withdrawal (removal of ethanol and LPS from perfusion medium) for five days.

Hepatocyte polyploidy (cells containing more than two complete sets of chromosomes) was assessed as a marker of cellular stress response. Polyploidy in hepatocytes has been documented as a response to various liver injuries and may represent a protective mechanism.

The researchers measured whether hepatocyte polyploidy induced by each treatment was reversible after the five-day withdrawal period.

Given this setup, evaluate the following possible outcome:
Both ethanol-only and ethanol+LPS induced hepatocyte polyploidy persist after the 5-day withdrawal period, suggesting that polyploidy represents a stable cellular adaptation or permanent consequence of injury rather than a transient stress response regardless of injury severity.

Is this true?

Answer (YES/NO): NO